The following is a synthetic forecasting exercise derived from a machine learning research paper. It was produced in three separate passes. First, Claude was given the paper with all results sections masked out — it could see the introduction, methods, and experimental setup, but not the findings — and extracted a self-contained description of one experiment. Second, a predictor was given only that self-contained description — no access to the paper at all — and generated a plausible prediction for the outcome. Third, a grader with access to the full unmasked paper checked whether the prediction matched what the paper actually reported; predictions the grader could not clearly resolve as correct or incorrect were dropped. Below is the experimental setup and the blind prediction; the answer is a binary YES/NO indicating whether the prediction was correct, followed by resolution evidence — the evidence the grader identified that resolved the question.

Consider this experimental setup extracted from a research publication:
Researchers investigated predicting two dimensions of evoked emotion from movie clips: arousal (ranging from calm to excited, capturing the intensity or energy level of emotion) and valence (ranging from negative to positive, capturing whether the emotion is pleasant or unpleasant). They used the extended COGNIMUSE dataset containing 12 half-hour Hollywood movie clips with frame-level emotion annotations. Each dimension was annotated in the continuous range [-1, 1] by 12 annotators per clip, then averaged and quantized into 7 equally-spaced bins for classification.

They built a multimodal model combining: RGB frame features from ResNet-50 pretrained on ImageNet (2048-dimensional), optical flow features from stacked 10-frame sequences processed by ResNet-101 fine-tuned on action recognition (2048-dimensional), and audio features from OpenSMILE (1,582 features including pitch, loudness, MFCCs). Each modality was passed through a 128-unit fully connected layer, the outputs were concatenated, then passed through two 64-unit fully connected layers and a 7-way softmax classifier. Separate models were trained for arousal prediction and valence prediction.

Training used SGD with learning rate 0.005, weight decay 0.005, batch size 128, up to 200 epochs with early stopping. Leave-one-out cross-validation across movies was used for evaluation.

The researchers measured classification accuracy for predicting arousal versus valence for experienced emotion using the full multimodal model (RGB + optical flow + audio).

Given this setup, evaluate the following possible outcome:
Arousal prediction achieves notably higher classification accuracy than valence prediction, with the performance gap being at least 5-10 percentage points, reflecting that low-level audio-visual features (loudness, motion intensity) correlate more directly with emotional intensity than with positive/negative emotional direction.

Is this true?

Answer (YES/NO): YES